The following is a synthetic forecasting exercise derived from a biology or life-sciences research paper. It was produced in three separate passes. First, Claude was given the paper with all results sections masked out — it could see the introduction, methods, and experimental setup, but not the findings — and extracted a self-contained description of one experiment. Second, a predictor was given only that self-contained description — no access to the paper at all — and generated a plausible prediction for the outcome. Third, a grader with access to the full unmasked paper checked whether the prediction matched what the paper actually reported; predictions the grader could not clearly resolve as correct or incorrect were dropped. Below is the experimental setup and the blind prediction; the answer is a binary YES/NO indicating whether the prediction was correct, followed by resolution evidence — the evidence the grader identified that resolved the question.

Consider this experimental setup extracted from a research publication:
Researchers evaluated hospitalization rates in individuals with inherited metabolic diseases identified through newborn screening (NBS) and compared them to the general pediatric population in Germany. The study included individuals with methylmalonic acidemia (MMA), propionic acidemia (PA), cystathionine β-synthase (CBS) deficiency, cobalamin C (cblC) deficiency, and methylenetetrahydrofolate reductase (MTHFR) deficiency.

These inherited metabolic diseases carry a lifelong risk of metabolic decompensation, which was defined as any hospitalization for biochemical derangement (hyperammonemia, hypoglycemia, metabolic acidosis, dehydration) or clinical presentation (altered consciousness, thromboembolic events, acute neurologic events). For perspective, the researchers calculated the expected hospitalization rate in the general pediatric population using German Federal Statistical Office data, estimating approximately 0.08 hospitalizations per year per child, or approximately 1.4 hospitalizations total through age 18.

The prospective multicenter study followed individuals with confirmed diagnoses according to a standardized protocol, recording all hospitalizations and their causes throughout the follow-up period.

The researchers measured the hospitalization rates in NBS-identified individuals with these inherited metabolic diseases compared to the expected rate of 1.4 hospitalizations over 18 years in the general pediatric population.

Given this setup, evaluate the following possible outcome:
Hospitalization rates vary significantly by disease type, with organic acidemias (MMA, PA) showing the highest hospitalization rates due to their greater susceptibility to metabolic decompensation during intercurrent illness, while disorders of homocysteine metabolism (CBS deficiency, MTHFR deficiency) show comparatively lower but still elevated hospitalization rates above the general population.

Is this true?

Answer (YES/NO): NO